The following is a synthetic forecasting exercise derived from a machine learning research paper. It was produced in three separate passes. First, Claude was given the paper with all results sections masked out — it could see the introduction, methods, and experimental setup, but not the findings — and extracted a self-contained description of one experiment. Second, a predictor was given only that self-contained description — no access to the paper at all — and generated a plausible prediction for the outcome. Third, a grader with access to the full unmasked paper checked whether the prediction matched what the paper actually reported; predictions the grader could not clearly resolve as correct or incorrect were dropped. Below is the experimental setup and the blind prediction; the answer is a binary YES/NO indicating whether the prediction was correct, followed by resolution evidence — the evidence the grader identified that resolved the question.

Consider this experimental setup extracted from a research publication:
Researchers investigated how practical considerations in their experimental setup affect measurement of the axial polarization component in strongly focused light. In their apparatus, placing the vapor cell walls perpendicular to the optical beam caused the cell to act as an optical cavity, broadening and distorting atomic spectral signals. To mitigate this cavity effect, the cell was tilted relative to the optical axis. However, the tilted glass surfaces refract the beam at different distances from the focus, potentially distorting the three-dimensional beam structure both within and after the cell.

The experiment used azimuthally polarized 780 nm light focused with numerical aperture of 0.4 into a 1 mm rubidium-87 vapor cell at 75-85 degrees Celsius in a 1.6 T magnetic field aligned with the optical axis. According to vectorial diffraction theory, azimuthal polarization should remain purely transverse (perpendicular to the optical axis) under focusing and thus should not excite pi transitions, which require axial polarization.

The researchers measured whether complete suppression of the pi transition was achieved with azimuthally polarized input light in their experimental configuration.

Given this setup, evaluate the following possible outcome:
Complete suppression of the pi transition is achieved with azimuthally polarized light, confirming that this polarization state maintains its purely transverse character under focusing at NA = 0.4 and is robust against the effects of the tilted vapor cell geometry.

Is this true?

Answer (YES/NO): NO